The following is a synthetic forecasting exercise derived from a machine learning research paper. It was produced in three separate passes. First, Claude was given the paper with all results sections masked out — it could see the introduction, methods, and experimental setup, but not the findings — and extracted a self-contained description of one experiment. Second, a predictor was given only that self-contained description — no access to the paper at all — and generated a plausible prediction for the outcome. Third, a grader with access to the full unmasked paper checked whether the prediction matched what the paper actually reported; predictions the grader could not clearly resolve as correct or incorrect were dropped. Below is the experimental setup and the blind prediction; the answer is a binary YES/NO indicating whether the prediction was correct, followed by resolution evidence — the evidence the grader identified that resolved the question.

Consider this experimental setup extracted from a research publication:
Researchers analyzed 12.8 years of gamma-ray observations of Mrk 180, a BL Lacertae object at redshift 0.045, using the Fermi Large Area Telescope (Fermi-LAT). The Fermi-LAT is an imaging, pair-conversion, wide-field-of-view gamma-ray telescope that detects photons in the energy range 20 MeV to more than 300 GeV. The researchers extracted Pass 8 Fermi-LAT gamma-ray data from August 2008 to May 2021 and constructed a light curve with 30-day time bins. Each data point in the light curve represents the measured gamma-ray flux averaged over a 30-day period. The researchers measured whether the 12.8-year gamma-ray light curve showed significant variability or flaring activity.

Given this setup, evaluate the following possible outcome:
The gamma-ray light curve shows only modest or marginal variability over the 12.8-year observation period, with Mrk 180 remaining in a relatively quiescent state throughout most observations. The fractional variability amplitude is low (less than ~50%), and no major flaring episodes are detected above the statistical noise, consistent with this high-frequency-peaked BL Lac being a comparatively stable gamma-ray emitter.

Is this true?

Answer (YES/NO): YES